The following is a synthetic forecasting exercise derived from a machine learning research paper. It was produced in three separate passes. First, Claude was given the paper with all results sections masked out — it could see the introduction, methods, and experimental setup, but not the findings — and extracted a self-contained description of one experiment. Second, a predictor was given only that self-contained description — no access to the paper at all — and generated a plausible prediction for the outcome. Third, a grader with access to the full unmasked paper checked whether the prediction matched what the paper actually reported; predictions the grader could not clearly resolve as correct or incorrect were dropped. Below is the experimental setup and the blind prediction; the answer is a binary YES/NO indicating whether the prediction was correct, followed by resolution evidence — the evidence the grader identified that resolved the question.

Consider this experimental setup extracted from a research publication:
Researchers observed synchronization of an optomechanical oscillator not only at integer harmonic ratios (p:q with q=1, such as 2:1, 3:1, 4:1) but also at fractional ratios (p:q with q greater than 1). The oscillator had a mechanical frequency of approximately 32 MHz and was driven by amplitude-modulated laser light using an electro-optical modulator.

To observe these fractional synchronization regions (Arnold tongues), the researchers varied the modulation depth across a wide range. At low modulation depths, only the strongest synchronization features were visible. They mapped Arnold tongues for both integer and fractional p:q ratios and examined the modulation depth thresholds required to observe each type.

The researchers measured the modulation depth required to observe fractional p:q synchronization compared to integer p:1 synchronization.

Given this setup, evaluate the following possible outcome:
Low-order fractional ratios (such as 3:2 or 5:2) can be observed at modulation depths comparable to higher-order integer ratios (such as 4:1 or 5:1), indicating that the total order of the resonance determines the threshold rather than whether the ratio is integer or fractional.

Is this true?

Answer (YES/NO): NO